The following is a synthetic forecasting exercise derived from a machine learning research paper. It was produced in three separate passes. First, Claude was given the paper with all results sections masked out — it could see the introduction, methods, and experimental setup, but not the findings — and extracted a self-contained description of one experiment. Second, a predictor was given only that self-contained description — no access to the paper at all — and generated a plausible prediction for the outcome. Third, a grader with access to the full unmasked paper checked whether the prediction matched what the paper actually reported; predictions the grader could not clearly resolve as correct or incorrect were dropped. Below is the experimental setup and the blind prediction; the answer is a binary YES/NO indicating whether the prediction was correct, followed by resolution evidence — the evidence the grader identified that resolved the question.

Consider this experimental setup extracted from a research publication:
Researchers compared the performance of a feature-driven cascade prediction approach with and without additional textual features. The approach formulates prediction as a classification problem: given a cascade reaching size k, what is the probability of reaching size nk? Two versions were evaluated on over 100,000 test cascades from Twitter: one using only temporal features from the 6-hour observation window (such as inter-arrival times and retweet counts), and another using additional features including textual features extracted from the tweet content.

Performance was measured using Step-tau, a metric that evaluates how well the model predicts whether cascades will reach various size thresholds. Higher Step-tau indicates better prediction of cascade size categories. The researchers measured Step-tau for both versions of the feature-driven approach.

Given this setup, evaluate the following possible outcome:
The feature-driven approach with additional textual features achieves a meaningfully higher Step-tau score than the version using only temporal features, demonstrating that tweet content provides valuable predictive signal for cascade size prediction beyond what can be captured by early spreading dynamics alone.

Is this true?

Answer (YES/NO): YES